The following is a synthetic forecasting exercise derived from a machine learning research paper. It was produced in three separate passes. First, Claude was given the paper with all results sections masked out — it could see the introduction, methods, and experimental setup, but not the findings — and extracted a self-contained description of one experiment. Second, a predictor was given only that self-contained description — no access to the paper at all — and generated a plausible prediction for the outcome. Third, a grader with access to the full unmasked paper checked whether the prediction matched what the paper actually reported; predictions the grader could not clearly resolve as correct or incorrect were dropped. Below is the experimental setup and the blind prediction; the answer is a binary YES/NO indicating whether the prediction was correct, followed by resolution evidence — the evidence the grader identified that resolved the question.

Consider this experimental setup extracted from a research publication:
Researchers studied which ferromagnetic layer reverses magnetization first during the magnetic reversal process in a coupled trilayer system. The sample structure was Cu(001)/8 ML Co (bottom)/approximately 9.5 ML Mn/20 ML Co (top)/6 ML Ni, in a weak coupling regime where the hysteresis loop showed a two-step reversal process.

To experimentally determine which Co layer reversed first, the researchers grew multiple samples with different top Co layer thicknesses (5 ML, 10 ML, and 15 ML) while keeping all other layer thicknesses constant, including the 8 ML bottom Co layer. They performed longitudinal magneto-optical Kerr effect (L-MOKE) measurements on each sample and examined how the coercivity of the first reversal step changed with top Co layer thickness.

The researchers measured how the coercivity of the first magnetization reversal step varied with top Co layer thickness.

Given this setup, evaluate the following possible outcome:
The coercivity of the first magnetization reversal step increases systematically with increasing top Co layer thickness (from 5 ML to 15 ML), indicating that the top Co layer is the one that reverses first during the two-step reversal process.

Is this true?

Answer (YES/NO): NO